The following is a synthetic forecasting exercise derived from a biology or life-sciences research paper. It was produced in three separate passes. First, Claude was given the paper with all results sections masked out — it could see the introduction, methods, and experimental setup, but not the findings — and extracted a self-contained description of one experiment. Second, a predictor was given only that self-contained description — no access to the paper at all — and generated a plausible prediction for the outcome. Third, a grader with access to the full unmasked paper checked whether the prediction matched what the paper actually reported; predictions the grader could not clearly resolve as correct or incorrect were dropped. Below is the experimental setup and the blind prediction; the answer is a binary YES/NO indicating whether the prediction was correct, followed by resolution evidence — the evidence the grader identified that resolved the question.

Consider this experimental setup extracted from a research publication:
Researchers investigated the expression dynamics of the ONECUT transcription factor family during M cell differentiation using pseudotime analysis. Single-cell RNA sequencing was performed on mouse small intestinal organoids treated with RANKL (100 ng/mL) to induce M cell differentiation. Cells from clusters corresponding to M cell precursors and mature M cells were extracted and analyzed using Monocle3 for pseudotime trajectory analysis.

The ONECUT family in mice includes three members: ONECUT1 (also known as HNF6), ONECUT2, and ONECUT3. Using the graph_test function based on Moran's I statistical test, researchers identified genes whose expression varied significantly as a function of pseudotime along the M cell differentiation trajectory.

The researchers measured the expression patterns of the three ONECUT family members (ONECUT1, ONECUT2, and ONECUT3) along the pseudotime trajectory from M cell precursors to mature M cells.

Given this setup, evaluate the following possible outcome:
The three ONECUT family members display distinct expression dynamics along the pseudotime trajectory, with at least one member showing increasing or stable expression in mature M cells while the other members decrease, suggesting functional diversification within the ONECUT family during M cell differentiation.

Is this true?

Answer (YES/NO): NO